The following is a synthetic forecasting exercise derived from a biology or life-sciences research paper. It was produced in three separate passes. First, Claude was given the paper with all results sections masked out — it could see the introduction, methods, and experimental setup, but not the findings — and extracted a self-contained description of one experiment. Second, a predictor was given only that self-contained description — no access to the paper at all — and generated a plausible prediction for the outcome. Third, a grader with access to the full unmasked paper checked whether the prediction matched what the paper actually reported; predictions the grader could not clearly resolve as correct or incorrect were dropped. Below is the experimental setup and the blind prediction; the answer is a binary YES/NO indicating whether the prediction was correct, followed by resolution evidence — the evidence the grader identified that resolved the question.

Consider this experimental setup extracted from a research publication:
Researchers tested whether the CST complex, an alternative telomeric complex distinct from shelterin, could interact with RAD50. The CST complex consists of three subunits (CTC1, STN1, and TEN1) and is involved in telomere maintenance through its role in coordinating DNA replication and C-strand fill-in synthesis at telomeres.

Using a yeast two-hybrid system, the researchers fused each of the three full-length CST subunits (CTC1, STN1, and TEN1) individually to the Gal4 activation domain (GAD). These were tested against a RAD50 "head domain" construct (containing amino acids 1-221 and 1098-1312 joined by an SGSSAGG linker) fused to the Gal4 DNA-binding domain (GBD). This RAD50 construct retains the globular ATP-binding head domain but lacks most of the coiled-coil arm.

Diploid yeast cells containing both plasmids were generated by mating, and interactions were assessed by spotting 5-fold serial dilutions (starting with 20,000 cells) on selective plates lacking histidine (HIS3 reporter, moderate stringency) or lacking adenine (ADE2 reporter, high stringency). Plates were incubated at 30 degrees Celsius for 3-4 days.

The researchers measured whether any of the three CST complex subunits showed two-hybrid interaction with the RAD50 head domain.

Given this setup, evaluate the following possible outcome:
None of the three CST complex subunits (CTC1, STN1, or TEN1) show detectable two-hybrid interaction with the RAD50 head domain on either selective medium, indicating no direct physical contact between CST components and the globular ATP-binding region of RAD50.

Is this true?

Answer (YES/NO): YES